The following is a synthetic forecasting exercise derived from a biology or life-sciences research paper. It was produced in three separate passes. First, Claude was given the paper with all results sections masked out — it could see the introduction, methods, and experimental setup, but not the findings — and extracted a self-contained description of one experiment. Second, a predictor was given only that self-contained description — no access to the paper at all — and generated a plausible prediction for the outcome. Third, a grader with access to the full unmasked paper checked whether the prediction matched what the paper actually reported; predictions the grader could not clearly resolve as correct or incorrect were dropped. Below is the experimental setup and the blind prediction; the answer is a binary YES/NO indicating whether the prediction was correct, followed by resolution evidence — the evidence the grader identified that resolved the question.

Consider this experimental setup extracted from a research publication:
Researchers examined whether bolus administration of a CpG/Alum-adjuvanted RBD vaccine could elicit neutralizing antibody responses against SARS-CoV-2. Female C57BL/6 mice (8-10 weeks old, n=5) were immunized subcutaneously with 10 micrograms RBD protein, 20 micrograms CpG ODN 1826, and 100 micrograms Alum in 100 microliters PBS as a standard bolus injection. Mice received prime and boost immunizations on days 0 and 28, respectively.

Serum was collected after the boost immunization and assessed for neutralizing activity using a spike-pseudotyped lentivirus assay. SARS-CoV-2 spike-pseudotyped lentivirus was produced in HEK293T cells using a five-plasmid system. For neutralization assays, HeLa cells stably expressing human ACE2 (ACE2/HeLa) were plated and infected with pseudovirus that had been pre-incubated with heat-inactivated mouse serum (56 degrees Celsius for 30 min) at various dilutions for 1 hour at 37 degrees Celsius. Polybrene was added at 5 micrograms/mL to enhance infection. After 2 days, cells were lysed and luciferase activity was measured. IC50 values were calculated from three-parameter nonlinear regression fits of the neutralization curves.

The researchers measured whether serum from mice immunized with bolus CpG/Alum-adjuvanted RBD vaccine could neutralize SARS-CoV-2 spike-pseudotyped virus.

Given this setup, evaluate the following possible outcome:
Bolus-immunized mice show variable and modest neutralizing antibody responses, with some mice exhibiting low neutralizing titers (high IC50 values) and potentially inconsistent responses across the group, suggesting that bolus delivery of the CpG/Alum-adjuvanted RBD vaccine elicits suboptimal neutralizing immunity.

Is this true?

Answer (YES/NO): NO